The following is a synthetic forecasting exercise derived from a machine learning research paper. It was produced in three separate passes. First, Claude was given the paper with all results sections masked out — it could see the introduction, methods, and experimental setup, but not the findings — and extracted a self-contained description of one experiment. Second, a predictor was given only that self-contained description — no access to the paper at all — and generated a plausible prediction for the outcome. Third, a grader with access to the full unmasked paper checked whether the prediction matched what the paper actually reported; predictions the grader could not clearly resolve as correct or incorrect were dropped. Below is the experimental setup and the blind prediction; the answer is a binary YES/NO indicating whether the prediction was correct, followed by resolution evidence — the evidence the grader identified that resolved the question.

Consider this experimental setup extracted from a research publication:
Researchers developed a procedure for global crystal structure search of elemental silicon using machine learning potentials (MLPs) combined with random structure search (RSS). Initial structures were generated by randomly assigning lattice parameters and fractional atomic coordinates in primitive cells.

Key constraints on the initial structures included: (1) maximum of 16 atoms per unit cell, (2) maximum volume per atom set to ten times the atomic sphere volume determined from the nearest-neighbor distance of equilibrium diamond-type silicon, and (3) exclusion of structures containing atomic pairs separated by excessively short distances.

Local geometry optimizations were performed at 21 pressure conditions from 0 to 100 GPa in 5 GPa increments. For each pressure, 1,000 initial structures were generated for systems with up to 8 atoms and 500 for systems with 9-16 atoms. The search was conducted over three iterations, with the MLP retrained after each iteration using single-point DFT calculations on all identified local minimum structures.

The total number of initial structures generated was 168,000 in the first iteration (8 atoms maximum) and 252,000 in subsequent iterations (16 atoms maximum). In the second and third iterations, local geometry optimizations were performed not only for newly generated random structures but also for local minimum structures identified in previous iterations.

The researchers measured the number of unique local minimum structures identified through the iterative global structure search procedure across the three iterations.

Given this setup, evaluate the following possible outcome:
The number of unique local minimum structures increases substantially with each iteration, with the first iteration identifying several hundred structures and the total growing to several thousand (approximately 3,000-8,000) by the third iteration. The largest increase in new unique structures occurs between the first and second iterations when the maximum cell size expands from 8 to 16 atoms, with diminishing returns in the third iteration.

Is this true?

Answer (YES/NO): NO